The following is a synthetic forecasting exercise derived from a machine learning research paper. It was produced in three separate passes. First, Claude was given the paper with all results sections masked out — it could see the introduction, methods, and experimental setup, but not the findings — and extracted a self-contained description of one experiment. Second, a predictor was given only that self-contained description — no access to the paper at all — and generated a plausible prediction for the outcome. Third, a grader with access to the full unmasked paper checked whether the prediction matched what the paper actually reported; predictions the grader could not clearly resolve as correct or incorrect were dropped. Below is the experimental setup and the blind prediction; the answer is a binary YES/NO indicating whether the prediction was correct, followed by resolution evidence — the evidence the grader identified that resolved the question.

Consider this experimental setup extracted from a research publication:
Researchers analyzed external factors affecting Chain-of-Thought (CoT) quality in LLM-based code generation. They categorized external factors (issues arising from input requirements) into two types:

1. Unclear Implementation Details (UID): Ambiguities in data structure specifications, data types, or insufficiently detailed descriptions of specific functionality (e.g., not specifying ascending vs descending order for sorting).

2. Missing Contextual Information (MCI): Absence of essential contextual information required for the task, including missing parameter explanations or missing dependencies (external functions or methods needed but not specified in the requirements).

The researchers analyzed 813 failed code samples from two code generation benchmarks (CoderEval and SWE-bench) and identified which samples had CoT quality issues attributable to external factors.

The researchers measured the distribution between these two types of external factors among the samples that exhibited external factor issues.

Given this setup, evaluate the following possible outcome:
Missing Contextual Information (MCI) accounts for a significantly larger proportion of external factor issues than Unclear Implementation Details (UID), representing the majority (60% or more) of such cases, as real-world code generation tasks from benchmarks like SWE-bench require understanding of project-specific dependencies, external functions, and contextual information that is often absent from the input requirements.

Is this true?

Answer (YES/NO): NO